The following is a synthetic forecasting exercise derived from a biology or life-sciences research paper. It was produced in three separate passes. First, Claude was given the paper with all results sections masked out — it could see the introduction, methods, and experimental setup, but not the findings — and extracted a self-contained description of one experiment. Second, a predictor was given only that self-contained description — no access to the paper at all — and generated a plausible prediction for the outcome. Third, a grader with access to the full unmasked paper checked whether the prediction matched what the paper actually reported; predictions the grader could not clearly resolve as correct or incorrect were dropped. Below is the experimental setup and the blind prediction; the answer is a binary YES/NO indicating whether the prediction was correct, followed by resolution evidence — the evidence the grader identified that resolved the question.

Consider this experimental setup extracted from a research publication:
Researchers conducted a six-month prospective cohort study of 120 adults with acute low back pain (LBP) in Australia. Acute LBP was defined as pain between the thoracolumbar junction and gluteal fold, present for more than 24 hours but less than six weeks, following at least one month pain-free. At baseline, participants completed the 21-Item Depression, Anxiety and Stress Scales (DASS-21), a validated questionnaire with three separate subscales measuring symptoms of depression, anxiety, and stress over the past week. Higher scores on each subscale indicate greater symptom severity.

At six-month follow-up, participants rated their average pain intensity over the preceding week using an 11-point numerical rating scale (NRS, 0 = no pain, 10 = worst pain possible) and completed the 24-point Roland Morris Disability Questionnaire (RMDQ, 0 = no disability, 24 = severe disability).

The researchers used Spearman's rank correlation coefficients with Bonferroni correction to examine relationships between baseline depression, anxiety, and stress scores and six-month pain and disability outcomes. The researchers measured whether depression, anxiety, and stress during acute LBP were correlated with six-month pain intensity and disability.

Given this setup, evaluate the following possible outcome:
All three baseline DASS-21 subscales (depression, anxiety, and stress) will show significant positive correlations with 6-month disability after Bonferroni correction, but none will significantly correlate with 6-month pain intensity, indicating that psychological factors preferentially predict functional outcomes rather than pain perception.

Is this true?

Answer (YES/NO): NO